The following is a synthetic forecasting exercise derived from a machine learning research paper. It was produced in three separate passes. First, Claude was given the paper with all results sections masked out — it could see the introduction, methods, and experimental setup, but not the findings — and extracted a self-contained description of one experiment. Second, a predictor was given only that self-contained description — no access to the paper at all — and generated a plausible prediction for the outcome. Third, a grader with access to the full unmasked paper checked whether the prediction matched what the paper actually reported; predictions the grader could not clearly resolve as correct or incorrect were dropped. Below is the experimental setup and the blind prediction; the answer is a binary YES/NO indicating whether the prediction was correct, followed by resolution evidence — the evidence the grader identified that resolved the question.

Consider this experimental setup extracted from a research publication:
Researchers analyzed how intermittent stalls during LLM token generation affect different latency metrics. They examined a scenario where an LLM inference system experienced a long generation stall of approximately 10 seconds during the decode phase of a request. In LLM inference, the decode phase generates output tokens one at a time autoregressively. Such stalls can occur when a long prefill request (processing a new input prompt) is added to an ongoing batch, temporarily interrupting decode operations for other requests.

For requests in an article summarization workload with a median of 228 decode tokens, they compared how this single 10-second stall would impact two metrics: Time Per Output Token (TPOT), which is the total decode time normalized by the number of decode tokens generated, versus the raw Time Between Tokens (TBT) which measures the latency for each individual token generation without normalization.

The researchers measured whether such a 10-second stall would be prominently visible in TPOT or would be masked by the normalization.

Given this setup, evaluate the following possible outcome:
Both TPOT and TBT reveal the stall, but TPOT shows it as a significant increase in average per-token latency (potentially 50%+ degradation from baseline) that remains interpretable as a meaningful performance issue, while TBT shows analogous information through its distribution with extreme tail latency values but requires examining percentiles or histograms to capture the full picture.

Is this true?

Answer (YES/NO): NO